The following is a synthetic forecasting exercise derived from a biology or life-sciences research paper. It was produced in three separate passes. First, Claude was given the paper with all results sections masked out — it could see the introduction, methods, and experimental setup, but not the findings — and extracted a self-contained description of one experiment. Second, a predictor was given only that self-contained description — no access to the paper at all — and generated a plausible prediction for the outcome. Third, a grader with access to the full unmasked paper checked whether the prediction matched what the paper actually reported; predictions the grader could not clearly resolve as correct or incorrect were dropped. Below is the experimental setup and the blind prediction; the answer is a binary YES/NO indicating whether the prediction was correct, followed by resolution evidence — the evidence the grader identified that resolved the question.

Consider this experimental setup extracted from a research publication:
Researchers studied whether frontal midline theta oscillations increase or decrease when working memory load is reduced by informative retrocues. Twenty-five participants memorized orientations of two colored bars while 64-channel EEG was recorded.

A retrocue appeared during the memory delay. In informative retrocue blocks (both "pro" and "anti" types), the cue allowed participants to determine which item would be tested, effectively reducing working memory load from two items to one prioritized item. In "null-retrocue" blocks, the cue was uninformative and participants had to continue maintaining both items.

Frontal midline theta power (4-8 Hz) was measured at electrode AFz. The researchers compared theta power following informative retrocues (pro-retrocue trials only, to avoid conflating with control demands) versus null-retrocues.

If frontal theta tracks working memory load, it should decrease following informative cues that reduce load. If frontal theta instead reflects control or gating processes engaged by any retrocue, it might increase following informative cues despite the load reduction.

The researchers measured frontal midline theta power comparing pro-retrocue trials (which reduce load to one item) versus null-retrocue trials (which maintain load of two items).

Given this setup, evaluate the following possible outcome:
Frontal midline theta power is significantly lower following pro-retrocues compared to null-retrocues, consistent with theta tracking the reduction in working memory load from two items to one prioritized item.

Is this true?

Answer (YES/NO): NO